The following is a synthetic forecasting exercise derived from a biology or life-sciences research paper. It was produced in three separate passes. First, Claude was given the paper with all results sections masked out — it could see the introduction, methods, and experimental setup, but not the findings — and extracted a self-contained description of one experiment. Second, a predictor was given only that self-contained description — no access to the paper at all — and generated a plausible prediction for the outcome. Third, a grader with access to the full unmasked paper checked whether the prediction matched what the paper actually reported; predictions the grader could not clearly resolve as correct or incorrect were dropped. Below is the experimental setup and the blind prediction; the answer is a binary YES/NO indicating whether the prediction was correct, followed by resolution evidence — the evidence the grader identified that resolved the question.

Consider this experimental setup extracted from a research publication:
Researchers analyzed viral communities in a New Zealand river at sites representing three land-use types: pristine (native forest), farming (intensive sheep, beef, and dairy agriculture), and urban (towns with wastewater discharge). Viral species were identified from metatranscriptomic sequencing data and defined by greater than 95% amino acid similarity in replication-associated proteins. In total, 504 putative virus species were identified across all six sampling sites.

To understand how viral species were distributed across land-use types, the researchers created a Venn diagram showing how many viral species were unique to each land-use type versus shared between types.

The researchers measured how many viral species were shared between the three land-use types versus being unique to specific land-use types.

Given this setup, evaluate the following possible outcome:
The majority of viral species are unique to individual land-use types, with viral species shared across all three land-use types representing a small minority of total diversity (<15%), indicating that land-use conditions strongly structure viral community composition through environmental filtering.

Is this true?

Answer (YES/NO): YES